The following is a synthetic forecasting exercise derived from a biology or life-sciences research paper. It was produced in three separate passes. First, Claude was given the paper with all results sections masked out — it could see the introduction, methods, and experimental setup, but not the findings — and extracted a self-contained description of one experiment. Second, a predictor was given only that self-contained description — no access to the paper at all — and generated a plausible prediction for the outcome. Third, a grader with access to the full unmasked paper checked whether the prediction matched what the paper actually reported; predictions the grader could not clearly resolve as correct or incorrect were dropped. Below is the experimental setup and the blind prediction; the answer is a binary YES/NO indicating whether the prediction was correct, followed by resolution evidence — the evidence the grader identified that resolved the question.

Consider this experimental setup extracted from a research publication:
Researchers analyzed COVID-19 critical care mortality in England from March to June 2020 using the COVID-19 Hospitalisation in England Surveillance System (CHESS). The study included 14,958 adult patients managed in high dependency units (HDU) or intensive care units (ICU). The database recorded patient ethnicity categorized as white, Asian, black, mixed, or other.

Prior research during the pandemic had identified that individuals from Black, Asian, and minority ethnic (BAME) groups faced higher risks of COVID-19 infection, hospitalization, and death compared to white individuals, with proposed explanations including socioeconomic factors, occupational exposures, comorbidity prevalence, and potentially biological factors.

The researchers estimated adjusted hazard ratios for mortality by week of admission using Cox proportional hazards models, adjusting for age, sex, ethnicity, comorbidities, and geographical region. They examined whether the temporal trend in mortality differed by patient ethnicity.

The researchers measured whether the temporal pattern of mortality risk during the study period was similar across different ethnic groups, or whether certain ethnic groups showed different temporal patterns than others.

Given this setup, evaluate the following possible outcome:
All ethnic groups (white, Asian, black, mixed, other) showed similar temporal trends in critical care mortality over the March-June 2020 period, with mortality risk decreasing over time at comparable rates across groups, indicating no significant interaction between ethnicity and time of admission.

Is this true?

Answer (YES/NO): YES